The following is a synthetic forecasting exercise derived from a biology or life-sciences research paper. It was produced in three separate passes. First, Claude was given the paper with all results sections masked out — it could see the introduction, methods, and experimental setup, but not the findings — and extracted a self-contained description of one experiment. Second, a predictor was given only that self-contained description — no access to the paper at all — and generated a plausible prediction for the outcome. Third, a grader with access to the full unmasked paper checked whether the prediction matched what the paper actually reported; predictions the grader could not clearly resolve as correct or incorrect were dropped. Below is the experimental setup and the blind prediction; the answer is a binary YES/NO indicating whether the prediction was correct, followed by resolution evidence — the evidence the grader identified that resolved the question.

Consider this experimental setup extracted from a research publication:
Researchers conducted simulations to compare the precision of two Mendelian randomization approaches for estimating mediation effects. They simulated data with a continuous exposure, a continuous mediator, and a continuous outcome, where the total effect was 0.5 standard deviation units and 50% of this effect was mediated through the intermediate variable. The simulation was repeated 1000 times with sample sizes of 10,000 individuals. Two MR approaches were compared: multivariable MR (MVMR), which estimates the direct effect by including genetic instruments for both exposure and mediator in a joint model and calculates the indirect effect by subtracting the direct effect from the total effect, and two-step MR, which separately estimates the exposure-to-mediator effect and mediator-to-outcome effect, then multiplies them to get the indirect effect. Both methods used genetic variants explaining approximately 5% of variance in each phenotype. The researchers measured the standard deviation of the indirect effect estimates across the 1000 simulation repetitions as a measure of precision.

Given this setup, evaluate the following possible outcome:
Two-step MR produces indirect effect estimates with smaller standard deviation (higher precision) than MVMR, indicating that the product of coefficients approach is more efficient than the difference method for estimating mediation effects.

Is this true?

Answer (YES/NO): NO